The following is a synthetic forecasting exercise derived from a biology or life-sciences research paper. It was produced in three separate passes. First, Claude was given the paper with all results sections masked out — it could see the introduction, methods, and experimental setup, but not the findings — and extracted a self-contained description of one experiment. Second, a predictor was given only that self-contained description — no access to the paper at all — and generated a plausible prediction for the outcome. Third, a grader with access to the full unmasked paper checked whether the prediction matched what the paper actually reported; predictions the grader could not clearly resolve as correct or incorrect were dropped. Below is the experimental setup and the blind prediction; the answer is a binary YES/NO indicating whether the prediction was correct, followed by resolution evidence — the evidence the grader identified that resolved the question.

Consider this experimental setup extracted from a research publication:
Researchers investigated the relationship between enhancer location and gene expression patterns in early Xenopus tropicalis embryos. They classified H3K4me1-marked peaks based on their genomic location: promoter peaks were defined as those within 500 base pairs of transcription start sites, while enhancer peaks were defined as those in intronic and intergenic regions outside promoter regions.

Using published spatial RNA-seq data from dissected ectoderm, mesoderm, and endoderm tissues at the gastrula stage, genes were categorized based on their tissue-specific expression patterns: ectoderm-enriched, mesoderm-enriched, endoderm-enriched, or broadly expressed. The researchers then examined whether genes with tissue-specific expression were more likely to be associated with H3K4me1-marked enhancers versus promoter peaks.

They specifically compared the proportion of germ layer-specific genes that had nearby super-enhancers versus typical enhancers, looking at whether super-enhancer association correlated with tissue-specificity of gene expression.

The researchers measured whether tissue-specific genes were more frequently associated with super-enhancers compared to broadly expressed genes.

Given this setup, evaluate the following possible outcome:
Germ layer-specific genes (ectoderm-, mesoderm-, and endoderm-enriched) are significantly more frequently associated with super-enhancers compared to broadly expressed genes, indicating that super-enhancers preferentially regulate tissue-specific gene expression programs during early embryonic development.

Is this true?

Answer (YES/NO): YES